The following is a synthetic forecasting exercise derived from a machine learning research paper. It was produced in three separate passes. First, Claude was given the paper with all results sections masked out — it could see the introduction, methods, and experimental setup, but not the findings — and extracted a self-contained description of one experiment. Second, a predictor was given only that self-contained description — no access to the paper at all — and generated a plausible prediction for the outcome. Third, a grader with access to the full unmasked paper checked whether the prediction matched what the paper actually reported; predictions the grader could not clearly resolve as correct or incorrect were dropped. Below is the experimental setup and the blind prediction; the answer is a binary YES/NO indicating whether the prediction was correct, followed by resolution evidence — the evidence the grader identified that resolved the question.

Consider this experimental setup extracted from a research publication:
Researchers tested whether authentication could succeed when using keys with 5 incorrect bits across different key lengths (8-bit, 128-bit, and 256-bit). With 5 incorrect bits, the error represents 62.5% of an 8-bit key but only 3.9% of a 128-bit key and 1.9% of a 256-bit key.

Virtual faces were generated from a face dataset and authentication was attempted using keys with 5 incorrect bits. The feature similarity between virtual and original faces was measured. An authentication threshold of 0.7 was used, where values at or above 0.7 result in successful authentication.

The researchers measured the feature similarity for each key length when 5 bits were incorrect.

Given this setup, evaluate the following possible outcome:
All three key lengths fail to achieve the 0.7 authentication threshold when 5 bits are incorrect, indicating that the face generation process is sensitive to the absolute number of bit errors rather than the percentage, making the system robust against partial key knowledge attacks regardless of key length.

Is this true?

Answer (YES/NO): NO